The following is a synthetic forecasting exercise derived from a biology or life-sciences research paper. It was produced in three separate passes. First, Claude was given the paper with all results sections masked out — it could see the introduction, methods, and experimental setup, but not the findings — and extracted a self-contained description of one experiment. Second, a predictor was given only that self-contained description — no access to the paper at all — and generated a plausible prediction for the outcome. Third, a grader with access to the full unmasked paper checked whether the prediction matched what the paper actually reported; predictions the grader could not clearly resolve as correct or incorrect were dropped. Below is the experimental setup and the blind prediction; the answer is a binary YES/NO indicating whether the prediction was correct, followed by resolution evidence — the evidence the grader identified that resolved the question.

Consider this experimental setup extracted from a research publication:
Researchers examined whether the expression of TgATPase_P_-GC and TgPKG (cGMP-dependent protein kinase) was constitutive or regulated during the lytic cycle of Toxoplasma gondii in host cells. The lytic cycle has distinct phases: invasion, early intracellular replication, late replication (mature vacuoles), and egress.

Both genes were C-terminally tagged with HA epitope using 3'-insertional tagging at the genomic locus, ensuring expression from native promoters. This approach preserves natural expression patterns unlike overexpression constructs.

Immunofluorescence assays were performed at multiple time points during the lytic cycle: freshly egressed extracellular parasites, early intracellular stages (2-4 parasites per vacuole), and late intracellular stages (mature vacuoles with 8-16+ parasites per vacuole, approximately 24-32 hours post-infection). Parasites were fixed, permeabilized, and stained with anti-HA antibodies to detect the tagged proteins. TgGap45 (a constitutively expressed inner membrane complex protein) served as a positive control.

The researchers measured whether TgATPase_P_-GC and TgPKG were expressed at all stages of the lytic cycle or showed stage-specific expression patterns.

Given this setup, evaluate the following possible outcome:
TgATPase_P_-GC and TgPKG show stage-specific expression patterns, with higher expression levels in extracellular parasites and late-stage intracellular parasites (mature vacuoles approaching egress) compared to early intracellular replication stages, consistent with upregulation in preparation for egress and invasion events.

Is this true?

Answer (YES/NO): NO